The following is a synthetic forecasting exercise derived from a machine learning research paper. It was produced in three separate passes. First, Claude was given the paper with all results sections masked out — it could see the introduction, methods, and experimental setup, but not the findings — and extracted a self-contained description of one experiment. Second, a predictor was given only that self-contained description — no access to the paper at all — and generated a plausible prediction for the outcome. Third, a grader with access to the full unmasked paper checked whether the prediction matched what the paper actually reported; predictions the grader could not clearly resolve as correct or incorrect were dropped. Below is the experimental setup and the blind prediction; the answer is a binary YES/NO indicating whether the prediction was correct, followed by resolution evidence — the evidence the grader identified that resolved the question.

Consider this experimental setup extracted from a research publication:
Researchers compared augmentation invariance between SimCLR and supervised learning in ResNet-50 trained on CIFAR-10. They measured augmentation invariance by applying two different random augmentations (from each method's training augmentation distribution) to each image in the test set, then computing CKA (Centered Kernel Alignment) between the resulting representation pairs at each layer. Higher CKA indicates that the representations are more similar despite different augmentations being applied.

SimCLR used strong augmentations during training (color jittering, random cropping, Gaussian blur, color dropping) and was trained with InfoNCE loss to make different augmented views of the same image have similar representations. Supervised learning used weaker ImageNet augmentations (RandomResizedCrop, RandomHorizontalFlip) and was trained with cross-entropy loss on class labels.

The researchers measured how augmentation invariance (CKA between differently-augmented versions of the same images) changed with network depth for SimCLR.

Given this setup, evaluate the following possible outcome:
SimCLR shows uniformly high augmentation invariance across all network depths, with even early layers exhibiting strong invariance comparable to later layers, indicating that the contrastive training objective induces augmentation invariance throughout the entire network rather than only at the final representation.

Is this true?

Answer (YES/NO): NO